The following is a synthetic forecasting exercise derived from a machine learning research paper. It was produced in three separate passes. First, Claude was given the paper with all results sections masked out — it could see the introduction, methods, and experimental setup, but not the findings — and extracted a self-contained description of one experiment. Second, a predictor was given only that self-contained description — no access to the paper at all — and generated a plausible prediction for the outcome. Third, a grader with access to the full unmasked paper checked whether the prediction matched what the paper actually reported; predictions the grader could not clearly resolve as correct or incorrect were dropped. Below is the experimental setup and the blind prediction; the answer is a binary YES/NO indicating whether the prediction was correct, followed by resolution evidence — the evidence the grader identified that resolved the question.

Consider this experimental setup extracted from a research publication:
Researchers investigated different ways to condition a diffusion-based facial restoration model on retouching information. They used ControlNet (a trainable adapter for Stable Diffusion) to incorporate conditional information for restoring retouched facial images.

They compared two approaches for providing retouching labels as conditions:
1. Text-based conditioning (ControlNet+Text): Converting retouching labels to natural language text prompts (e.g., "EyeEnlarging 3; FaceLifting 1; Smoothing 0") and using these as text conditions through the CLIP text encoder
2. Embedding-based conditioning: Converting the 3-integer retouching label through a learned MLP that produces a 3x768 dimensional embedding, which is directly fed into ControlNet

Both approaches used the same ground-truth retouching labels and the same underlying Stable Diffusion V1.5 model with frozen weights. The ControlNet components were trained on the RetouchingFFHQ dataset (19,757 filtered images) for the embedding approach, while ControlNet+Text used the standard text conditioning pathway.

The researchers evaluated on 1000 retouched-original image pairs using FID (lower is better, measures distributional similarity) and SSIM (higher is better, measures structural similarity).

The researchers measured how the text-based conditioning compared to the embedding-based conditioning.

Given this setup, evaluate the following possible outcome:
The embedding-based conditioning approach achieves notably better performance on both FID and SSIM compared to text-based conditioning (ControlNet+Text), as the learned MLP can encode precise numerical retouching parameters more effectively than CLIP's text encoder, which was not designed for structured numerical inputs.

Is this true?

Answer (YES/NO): YES